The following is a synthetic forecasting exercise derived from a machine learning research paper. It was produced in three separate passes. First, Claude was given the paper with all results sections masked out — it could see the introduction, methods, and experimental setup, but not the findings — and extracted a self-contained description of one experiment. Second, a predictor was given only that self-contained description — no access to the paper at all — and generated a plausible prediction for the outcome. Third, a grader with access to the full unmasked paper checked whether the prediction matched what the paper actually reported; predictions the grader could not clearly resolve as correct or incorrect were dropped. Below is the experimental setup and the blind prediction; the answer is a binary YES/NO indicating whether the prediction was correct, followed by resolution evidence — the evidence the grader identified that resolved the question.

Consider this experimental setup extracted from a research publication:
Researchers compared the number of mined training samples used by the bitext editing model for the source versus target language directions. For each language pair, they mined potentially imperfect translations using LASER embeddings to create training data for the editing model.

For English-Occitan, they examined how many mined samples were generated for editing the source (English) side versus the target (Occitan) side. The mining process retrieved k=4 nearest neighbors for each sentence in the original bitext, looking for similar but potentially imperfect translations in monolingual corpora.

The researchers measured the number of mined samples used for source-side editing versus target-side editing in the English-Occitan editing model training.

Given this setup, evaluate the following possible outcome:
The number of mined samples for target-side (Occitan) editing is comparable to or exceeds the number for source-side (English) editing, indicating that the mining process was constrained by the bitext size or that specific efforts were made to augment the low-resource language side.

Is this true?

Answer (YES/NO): YES